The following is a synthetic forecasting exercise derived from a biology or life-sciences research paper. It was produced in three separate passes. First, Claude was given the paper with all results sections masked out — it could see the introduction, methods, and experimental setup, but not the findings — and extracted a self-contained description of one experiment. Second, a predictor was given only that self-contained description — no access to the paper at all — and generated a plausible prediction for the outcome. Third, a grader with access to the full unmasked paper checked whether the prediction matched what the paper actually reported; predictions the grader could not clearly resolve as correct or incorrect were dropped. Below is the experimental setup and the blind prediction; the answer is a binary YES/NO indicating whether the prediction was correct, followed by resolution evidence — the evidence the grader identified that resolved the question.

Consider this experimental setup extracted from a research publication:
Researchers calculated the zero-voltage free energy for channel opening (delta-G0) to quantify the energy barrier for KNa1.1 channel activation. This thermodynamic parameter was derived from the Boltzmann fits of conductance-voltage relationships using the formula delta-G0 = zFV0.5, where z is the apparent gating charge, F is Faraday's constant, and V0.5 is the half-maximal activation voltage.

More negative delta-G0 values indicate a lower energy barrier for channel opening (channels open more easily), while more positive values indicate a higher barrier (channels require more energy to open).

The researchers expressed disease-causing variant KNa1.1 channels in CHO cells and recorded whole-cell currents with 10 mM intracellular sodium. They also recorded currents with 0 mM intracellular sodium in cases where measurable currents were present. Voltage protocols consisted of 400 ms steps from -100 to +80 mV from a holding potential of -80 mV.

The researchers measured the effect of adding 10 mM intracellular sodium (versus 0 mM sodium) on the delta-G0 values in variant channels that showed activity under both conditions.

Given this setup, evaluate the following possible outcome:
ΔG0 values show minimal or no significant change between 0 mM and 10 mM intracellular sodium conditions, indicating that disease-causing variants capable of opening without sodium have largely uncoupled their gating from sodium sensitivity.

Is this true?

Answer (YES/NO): NO